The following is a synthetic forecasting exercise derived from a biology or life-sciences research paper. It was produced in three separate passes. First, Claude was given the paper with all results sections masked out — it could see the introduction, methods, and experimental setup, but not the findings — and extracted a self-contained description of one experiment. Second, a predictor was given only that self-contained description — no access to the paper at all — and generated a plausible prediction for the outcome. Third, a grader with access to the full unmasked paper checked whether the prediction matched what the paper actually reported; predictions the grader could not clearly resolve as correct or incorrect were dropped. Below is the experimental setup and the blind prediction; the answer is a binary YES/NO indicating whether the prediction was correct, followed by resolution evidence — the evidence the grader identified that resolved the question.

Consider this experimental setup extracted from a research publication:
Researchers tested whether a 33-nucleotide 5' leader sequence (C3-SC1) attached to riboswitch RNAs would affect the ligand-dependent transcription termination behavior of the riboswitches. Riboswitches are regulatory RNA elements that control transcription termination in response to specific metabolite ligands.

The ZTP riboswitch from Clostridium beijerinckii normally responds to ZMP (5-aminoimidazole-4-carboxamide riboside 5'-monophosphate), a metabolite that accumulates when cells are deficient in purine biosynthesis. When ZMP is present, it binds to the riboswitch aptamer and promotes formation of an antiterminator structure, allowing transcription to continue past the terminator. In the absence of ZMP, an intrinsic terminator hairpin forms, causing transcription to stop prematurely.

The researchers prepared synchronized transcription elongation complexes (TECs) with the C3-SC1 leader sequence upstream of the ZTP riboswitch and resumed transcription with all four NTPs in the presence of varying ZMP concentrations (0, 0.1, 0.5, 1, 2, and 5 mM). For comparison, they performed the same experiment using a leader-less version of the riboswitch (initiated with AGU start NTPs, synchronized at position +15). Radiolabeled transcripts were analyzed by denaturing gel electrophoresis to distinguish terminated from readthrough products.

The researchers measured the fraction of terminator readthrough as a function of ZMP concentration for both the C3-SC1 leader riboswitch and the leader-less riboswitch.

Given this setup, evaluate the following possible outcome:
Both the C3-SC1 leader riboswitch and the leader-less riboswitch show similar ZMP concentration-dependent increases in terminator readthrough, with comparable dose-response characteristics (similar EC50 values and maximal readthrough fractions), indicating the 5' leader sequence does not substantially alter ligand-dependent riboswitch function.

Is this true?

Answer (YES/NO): NO